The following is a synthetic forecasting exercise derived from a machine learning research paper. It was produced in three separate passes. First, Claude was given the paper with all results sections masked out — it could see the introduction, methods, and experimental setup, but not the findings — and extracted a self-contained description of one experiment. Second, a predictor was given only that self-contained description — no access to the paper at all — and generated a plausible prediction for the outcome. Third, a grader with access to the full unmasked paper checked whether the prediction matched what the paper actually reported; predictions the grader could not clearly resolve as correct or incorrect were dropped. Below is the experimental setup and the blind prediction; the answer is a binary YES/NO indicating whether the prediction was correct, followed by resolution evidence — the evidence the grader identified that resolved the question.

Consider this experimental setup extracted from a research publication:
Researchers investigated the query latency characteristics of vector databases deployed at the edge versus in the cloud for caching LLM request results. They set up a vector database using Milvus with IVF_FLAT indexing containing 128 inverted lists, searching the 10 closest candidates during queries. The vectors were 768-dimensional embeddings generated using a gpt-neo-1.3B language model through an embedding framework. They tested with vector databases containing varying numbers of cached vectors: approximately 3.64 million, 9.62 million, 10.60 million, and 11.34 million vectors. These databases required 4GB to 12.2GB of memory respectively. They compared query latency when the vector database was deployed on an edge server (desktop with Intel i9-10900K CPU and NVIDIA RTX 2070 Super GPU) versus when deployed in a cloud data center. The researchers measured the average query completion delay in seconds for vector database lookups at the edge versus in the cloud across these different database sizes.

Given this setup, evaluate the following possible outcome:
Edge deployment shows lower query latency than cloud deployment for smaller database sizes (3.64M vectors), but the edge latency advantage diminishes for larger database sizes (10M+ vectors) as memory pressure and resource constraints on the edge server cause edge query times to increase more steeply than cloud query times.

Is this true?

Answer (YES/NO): NO